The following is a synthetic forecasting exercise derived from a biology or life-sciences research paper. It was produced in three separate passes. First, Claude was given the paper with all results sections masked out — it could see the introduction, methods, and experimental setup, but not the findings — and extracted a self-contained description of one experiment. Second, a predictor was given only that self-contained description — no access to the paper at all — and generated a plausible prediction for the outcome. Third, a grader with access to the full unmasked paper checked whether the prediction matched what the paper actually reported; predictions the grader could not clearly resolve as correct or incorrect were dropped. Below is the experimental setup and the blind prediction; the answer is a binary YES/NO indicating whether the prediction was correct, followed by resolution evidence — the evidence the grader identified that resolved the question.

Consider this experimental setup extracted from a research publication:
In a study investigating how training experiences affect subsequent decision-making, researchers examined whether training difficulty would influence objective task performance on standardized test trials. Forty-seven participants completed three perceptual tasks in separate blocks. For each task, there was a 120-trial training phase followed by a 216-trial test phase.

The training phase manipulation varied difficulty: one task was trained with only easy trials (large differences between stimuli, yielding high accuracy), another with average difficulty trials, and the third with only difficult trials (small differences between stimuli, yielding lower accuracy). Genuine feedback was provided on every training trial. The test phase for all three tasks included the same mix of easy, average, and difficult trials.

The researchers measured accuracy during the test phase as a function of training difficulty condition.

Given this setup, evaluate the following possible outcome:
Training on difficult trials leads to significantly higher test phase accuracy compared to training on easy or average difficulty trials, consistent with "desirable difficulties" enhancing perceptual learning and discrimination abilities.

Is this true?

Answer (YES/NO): NO